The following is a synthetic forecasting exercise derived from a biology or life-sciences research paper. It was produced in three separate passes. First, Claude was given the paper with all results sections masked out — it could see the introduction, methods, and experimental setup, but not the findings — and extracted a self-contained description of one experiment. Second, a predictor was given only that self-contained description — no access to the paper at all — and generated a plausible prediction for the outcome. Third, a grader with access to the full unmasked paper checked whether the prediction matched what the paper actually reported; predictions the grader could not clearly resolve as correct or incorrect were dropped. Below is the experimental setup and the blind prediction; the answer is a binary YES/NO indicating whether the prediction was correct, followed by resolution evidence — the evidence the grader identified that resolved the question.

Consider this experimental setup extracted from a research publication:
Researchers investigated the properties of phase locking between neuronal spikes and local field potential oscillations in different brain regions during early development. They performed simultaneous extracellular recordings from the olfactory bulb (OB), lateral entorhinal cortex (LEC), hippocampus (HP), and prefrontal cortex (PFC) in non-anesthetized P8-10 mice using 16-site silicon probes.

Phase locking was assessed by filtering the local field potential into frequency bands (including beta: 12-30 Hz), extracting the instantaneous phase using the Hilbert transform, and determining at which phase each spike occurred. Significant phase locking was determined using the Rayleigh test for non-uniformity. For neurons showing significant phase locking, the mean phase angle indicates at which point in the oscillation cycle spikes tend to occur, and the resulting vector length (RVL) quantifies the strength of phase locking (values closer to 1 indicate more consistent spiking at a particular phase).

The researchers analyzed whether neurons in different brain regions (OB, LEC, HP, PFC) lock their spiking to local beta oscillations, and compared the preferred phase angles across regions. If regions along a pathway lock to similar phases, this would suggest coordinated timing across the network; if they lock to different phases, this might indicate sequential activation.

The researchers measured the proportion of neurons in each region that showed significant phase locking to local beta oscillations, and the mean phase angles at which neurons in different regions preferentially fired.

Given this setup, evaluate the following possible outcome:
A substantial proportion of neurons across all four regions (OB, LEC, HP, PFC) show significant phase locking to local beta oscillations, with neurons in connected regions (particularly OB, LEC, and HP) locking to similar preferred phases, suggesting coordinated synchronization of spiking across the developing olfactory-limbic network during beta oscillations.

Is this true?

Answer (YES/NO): NO